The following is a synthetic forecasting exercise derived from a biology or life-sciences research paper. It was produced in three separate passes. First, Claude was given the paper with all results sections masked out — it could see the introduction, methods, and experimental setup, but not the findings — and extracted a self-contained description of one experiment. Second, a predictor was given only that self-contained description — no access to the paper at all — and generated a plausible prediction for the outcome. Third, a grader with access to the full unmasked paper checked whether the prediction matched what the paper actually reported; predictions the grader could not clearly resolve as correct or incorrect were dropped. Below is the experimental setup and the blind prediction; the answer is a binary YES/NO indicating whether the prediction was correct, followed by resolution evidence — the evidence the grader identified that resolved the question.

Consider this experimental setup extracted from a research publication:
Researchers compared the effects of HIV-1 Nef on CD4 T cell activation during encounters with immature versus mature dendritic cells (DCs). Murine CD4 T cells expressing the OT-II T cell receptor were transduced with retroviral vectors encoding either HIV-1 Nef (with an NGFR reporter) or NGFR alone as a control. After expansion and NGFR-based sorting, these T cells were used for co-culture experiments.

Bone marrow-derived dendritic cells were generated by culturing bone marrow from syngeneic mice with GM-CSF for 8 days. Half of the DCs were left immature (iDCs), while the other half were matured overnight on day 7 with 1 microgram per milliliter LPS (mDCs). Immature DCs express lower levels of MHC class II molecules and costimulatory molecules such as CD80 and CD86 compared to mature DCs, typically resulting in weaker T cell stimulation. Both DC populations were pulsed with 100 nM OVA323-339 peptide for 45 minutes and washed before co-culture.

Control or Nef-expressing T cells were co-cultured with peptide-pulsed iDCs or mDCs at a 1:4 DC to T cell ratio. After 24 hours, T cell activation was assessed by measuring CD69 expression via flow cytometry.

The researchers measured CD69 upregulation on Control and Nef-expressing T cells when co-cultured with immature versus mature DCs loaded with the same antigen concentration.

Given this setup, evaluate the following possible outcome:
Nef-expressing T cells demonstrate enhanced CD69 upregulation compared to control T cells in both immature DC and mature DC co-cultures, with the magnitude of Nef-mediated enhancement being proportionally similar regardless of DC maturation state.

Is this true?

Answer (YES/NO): NO